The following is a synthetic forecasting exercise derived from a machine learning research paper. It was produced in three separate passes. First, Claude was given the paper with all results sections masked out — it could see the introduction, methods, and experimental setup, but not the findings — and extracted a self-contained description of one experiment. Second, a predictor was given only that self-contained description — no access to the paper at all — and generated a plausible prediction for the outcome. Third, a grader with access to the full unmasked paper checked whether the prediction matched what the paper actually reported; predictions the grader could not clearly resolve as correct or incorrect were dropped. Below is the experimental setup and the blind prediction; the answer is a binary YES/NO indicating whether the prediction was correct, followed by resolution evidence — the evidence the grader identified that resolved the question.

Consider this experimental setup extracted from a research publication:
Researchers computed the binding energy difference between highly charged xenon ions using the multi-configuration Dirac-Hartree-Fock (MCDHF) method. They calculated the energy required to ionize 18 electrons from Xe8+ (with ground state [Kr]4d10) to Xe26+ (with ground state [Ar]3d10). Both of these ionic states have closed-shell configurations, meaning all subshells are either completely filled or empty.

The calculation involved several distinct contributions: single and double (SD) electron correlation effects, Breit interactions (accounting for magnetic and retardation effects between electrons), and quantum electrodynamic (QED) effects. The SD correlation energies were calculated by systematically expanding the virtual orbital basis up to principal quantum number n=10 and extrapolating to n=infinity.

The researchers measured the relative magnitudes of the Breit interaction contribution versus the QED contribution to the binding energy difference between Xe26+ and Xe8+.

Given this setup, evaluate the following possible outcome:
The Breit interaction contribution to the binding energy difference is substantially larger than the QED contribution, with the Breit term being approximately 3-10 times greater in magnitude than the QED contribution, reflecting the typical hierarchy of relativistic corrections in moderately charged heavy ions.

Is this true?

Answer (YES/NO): YES